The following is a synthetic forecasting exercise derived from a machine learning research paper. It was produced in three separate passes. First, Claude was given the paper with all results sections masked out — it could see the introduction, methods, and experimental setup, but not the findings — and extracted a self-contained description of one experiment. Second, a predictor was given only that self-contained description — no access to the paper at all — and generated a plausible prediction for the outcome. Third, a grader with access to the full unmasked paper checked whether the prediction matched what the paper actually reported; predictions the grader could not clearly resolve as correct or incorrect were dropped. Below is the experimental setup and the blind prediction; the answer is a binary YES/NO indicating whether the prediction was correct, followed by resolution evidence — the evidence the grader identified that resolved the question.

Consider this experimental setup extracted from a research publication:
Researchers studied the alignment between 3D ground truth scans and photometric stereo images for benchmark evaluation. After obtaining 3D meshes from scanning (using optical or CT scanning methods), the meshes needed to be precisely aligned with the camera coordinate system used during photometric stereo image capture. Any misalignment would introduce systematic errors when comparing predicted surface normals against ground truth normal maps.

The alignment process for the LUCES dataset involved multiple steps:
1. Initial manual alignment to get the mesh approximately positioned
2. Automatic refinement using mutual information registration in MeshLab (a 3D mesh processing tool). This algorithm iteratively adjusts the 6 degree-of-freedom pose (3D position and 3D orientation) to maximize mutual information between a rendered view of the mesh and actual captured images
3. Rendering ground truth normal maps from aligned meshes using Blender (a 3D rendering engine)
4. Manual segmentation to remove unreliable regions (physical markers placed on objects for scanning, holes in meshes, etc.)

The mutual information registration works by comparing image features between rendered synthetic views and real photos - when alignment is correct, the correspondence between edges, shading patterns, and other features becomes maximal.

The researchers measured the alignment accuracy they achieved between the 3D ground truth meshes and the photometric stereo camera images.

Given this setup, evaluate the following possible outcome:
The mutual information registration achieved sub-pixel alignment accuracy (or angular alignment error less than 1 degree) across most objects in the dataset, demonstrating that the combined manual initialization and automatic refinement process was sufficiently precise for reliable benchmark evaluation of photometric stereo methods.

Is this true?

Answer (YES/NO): YES